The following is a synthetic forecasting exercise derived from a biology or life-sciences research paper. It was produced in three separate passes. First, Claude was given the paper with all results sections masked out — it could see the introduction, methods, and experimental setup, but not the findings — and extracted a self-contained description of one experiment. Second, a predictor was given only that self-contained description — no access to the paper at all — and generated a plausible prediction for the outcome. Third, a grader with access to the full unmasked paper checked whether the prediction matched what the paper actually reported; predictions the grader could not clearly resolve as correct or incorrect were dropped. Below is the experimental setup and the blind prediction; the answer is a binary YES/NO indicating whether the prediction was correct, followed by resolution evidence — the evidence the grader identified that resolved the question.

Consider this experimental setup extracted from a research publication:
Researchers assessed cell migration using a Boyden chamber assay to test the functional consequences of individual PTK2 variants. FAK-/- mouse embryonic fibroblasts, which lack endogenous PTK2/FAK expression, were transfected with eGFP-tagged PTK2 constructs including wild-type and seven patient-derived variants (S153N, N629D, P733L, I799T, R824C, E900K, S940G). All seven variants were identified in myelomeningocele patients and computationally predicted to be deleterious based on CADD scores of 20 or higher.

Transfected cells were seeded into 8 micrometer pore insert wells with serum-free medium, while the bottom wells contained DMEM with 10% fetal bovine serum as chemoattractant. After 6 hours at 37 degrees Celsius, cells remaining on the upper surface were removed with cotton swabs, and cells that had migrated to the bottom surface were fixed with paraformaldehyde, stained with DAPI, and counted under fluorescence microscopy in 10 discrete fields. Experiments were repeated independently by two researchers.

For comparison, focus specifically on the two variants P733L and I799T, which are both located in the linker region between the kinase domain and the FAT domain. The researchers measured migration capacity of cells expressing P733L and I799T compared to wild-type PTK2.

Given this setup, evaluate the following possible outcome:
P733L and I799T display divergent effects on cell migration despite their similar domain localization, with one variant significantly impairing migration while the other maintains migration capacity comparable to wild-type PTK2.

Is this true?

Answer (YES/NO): NO